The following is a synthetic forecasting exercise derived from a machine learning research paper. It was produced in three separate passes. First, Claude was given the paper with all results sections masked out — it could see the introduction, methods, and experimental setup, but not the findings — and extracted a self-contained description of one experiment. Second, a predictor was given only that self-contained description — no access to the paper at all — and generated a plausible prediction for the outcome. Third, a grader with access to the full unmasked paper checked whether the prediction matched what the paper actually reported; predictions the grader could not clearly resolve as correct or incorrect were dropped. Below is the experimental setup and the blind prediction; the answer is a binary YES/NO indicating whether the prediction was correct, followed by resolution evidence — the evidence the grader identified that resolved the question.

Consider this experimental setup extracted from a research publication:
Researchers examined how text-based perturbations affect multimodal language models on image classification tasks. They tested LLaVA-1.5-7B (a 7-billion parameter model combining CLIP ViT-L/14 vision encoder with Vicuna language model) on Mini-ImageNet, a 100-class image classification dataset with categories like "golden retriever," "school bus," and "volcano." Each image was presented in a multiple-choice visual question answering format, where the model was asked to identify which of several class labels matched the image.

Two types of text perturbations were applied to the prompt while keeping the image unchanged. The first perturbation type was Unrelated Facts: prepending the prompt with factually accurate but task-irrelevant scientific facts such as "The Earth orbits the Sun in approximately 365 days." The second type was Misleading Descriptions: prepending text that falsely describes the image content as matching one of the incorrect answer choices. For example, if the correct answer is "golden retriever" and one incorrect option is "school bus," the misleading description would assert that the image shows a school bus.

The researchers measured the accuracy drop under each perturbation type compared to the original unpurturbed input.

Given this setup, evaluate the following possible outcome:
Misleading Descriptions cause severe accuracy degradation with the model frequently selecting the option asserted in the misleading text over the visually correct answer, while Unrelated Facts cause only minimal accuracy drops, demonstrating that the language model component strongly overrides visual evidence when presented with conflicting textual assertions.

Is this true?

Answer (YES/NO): NO